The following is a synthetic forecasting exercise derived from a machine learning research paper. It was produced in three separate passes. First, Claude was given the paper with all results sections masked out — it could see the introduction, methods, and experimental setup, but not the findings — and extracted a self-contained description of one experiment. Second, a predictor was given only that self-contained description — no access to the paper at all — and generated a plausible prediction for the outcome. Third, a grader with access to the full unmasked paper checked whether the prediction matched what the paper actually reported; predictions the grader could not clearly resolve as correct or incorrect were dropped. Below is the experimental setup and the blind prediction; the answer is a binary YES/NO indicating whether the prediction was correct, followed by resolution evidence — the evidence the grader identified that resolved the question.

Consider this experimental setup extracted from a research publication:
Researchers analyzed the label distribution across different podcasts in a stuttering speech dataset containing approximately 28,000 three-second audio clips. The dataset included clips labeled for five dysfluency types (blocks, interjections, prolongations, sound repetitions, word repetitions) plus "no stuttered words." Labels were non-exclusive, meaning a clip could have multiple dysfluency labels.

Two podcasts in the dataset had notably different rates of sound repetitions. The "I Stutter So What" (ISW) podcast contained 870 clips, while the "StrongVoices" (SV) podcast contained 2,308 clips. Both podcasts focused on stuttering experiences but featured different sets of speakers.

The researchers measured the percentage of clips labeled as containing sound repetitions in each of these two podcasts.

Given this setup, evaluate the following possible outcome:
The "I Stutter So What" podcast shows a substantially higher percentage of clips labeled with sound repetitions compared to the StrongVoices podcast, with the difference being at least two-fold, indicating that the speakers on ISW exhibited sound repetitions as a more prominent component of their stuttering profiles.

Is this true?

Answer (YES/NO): YES